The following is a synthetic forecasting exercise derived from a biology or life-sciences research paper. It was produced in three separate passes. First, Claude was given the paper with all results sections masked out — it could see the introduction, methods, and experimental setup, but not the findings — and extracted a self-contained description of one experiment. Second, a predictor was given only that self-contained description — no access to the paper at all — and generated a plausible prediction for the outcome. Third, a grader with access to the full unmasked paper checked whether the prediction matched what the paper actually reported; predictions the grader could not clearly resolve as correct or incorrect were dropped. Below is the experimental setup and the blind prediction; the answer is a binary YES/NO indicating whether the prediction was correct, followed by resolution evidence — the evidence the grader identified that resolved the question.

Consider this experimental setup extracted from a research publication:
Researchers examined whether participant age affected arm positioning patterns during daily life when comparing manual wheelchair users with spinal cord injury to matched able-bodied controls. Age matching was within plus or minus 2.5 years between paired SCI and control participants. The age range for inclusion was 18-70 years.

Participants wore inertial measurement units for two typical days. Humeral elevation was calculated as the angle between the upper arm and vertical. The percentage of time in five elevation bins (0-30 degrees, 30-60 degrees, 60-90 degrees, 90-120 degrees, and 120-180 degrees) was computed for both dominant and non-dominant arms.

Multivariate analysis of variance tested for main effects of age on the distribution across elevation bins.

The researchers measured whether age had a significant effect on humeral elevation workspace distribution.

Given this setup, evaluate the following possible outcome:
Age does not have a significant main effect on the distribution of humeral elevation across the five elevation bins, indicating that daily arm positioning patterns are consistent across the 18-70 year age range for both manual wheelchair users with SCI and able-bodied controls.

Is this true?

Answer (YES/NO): YES